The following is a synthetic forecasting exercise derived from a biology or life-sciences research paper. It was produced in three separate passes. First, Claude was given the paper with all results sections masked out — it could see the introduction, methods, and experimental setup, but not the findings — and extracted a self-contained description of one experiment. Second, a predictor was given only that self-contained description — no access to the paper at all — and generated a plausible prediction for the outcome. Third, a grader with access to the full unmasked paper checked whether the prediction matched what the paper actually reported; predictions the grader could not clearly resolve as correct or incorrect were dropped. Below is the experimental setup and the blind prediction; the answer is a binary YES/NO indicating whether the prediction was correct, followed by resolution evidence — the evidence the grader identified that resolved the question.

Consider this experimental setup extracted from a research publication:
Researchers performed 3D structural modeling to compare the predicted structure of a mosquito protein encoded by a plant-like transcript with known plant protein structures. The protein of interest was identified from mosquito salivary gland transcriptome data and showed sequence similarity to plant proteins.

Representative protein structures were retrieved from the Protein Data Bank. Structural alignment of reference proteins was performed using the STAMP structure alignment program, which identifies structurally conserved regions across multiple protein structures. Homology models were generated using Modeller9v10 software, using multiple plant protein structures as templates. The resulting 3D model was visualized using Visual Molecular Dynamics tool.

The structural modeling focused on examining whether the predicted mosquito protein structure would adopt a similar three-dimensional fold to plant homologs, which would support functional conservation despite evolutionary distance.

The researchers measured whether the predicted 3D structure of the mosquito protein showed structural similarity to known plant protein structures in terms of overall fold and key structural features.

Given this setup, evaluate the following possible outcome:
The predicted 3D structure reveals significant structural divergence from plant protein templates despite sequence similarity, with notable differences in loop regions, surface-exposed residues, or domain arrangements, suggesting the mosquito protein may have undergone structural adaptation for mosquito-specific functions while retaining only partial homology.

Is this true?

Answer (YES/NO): NO